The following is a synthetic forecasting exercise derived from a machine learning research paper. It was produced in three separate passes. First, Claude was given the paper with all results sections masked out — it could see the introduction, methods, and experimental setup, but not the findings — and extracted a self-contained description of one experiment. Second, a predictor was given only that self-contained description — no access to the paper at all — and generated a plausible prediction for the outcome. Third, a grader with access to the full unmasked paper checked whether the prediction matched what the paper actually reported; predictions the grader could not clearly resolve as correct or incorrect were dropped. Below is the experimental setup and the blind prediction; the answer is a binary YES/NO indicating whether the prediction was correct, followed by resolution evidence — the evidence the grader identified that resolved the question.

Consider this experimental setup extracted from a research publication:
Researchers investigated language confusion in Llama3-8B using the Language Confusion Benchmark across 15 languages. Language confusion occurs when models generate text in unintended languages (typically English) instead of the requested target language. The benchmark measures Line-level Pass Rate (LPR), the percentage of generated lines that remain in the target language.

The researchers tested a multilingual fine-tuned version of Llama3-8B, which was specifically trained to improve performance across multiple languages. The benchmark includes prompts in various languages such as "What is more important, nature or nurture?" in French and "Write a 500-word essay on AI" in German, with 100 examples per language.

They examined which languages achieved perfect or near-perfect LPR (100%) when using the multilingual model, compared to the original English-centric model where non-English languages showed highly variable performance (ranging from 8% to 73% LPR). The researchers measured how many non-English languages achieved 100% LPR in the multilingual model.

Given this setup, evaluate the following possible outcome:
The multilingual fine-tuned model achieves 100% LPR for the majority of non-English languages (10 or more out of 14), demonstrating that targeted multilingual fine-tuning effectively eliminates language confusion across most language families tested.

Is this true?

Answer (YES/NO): NO